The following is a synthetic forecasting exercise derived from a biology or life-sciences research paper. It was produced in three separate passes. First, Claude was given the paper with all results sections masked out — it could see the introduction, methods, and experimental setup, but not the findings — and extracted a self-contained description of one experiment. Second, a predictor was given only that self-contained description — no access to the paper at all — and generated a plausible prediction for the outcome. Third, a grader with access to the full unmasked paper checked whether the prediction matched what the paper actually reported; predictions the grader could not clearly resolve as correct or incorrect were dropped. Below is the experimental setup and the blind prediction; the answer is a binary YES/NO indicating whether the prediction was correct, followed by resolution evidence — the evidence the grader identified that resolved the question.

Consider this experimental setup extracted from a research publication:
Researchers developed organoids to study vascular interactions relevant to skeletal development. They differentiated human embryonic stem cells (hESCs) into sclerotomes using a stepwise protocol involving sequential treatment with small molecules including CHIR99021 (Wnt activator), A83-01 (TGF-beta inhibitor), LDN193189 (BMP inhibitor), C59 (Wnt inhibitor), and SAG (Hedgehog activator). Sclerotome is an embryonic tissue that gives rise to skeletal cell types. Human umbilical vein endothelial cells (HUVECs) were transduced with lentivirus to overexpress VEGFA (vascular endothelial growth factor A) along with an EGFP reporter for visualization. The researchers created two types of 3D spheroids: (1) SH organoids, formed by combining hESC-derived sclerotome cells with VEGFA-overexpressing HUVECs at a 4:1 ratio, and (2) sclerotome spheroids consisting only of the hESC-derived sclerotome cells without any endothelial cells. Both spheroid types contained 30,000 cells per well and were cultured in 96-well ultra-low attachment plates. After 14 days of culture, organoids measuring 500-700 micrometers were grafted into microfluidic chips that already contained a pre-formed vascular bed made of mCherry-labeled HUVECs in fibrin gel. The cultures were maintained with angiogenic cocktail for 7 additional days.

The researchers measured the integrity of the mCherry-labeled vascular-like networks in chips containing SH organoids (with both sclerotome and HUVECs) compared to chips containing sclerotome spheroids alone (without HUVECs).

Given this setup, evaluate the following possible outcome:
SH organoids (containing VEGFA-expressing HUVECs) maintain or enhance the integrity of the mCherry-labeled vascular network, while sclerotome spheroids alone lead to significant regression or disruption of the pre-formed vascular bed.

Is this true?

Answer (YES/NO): YES